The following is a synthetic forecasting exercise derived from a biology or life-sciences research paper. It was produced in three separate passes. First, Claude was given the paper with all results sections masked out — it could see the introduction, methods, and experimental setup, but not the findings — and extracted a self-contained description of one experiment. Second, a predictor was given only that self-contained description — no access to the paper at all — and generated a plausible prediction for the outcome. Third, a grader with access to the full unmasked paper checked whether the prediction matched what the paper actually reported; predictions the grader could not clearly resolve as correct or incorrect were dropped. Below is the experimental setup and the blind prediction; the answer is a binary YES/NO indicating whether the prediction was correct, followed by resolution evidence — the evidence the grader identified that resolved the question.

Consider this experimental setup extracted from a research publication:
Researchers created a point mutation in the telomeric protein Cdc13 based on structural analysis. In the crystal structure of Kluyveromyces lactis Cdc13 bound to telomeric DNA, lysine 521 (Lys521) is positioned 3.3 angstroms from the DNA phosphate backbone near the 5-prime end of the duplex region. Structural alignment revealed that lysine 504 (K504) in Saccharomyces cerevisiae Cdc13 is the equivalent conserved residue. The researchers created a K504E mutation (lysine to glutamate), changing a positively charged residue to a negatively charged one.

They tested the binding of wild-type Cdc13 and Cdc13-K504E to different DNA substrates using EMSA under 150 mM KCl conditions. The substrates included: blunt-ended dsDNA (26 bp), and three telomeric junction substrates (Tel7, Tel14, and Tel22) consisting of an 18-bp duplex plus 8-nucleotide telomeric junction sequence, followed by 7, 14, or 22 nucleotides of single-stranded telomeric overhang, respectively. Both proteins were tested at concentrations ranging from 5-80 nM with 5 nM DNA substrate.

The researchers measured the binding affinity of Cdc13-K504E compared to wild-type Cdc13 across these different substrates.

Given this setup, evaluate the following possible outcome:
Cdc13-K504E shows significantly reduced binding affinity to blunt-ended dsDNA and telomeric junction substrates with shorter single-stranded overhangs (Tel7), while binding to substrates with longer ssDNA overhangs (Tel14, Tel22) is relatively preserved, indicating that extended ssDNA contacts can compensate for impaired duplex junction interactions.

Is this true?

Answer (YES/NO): YES